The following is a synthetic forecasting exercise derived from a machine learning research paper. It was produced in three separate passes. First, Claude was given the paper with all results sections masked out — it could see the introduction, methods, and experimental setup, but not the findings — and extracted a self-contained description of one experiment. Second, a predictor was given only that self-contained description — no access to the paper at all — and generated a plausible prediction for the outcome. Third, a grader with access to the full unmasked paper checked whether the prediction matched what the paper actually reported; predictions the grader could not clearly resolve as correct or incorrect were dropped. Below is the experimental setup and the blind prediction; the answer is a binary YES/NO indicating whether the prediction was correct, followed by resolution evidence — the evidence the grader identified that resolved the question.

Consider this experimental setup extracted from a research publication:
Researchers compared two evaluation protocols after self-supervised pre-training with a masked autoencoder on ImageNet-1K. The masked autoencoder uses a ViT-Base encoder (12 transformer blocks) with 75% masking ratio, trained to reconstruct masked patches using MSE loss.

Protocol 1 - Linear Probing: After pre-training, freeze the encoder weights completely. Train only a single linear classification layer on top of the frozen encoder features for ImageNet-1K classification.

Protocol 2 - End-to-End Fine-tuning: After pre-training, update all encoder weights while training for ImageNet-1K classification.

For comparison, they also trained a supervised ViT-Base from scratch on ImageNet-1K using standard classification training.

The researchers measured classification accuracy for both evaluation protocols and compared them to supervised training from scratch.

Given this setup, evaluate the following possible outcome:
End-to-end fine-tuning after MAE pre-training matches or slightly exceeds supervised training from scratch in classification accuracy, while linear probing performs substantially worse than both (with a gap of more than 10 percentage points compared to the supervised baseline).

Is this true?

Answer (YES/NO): NO